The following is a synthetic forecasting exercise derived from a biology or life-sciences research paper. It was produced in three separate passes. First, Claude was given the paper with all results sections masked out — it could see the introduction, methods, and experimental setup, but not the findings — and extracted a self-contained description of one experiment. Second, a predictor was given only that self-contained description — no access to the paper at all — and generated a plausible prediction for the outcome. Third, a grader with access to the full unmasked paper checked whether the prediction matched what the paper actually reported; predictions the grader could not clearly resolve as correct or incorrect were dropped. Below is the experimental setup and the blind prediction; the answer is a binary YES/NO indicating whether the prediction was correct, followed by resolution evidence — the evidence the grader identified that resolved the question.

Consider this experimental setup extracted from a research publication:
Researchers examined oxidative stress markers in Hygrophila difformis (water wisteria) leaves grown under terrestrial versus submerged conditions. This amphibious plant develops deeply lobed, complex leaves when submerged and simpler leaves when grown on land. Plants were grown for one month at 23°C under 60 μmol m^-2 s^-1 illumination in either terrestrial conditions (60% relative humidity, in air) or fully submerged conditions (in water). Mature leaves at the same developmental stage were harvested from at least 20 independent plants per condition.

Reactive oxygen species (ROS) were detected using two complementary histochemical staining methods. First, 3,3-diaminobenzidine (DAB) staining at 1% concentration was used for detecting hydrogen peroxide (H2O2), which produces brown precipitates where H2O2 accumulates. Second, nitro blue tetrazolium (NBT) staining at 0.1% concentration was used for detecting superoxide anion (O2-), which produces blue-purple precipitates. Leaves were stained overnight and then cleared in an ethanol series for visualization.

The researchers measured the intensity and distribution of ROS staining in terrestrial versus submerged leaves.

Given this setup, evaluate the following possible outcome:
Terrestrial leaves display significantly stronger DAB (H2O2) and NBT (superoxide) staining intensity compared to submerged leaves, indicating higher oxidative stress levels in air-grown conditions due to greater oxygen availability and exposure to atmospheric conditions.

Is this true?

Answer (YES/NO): YES